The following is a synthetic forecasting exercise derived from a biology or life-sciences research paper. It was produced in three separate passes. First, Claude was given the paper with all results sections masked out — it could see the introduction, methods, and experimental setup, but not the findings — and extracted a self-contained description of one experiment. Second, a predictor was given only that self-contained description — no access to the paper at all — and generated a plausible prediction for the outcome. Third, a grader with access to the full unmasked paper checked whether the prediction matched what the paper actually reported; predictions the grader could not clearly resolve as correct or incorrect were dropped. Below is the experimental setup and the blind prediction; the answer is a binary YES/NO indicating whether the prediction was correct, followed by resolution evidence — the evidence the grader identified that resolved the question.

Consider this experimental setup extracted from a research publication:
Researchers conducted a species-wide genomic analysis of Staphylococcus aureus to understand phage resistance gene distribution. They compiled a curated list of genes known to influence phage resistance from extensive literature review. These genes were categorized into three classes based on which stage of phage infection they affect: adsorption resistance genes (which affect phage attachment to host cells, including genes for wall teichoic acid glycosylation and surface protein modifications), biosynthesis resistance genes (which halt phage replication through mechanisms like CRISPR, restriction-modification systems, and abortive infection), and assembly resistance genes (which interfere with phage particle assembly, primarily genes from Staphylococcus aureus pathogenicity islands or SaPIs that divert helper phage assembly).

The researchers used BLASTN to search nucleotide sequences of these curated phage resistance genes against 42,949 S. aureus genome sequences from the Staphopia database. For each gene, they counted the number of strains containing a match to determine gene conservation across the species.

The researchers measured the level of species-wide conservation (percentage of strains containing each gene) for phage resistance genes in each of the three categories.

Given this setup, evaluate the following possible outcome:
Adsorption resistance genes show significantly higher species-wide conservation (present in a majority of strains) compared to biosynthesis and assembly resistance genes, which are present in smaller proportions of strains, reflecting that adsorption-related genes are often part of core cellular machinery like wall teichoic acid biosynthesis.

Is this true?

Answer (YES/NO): NO